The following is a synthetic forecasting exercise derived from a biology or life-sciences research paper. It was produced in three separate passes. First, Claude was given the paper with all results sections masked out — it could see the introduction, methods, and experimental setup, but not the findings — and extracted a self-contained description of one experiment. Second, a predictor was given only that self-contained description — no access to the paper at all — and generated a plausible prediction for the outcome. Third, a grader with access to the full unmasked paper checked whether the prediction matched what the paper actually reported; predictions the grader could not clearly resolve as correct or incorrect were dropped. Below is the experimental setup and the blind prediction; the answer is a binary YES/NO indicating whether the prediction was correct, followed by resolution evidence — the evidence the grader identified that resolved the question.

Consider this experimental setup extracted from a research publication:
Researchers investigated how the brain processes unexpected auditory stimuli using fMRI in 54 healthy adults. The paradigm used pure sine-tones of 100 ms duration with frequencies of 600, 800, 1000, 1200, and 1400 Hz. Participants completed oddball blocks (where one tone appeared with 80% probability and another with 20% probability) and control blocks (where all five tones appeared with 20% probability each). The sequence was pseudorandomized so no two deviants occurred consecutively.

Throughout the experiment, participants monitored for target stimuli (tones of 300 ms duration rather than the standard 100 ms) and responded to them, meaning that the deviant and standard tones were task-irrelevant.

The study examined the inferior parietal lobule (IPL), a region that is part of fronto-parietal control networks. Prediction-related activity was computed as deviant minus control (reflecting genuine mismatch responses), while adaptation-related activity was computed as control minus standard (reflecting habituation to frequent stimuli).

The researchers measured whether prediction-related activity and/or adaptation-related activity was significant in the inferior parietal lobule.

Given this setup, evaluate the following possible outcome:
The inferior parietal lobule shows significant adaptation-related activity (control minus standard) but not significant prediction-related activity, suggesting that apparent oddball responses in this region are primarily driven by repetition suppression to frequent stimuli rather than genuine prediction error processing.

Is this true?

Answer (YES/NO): NO